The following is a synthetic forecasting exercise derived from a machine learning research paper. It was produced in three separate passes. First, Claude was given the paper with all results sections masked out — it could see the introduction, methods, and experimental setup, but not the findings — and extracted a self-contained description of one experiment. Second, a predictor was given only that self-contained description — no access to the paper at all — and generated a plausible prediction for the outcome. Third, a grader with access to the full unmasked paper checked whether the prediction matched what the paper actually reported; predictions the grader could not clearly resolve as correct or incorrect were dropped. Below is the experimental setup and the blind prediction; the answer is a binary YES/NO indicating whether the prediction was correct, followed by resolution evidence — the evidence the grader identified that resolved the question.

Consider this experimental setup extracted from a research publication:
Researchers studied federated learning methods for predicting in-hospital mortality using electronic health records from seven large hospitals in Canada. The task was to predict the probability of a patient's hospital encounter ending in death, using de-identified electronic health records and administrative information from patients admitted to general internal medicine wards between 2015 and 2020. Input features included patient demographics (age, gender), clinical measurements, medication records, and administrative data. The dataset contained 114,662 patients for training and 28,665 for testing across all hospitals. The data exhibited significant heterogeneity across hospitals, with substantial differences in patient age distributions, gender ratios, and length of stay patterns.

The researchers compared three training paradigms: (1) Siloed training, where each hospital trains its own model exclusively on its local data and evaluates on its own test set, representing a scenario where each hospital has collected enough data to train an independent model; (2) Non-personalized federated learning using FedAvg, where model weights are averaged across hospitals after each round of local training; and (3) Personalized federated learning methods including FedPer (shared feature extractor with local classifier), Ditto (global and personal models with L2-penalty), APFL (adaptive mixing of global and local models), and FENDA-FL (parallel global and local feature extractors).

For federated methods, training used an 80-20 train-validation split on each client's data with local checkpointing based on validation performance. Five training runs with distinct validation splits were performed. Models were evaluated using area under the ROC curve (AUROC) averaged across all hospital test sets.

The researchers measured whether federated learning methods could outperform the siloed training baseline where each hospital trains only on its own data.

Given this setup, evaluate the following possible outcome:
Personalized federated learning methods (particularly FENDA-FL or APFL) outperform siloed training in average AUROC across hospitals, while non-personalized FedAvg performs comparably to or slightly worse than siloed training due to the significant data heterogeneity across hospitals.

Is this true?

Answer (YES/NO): NO